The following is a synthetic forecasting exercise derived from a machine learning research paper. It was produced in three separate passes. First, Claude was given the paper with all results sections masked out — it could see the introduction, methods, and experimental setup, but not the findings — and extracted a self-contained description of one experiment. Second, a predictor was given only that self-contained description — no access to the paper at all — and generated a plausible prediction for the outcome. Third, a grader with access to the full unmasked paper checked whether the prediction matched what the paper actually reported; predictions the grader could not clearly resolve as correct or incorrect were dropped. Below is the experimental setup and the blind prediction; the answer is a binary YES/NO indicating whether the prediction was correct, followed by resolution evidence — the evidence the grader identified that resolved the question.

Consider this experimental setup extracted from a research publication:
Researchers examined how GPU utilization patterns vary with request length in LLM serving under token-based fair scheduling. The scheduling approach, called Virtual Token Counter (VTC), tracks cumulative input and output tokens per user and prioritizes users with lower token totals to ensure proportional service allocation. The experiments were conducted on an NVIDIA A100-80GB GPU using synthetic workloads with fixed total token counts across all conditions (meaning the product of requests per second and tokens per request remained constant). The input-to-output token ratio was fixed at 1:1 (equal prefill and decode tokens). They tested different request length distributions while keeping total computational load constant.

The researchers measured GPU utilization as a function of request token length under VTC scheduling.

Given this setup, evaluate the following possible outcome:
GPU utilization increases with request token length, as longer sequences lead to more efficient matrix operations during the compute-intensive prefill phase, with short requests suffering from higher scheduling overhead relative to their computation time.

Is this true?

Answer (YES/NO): NO